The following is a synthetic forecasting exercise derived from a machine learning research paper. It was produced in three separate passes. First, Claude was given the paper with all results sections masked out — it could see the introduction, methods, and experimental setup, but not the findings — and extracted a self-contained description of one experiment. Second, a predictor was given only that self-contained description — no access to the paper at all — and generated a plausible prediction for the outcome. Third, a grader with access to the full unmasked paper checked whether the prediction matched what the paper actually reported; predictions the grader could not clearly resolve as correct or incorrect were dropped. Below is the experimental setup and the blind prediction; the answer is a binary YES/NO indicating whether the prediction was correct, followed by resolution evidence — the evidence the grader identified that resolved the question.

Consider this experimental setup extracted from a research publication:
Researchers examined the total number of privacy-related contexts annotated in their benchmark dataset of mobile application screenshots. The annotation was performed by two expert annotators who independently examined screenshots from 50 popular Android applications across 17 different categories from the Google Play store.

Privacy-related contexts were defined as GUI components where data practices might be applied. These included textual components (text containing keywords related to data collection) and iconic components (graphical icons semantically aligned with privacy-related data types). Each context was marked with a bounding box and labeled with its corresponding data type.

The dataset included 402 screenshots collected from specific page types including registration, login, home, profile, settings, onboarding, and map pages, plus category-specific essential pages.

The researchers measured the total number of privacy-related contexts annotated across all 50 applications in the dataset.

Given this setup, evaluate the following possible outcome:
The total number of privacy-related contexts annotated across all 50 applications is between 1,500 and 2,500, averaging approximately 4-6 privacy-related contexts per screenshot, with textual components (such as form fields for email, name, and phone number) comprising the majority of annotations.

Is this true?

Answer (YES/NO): NO